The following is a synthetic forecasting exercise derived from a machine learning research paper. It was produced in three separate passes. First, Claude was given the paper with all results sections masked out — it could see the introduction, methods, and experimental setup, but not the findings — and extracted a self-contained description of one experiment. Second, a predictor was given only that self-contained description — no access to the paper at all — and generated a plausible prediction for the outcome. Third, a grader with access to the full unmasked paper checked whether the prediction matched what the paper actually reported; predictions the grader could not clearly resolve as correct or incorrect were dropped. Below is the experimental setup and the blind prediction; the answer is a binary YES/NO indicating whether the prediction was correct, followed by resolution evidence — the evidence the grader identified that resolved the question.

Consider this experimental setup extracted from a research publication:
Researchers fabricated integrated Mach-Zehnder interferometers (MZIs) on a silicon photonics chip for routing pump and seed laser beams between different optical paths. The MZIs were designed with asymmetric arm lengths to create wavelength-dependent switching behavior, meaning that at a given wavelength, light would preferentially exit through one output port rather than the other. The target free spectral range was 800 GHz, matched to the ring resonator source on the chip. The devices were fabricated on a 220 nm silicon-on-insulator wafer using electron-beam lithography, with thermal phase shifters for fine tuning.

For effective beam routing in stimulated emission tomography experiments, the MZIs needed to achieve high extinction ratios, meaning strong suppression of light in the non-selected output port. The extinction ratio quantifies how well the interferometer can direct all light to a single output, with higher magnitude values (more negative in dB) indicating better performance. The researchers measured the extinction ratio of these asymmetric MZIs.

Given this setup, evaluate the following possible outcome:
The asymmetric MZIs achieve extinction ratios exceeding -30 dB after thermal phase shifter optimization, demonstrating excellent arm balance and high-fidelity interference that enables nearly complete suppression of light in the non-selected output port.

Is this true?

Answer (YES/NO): NO